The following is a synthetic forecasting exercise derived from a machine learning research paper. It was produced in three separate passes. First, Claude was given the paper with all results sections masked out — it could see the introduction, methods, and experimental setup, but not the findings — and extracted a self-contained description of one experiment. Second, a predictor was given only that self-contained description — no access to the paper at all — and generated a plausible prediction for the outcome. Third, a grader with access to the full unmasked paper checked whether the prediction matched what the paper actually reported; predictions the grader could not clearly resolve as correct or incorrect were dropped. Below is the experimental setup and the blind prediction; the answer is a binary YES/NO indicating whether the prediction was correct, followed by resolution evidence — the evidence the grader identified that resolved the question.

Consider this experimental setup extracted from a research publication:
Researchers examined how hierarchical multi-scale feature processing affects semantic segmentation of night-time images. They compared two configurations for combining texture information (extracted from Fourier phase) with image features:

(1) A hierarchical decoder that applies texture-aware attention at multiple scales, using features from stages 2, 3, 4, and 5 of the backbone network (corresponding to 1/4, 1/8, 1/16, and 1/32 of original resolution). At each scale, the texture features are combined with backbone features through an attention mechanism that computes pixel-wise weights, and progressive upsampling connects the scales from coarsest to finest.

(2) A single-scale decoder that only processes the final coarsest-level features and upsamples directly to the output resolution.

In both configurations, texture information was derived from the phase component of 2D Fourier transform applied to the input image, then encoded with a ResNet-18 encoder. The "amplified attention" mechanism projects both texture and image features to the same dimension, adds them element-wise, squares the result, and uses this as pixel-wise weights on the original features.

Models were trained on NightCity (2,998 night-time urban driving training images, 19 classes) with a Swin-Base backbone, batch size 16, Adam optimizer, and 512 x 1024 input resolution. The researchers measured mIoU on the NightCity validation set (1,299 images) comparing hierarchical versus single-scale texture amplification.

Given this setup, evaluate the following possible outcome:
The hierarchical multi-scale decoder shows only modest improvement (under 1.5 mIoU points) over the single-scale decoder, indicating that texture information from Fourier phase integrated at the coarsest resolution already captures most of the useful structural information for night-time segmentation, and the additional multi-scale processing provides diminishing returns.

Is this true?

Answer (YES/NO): NO